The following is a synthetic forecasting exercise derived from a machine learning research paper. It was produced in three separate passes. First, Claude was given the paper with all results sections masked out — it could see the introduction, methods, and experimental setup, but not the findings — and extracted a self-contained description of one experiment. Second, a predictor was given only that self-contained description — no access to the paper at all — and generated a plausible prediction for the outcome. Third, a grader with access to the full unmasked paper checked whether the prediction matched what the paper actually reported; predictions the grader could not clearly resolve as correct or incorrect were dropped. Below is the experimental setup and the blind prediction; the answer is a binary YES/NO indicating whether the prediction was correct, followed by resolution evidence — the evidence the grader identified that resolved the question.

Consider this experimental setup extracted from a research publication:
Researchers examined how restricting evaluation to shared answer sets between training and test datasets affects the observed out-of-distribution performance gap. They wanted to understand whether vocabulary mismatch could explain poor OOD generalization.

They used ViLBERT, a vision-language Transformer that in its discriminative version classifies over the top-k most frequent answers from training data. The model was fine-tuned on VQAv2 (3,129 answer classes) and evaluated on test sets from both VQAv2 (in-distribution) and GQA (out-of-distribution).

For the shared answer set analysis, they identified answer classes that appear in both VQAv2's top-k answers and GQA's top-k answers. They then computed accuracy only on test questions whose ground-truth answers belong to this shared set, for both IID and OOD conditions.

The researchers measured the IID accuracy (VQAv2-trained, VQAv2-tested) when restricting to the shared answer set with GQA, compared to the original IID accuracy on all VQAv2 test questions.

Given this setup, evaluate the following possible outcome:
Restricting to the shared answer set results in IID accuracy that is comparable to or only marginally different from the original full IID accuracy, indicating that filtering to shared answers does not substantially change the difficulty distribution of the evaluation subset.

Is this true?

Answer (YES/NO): NO